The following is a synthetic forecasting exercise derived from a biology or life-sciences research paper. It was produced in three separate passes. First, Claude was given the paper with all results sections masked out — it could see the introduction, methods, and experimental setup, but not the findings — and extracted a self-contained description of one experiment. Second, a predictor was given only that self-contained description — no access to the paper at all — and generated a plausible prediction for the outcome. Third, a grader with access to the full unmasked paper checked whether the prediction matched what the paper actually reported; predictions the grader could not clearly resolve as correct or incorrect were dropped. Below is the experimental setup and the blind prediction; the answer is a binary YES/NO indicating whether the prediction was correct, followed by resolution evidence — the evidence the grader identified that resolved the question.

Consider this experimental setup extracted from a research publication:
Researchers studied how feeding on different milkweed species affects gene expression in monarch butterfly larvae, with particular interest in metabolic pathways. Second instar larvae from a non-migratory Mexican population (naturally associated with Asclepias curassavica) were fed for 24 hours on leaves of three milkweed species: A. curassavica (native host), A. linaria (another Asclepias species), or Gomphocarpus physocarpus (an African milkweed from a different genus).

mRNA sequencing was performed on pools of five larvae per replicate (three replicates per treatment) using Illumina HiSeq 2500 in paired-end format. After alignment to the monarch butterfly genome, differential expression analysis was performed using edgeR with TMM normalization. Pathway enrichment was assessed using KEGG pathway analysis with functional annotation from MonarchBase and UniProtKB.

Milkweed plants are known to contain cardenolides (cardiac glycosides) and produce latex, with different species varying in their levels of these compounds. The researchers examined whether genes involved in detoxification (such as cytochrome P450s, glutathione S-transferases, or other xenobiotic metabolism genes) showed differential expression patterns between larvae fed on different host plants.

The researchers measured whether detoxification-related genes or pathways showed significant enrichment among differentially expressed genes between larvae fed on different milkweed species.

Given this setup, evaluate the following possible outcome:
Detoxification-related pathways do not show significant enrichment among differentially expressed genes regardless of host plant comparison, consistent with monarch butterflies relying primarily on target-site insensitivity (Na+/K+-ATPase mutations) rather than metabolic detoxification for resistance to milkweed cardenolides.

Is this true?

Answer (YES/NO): NO